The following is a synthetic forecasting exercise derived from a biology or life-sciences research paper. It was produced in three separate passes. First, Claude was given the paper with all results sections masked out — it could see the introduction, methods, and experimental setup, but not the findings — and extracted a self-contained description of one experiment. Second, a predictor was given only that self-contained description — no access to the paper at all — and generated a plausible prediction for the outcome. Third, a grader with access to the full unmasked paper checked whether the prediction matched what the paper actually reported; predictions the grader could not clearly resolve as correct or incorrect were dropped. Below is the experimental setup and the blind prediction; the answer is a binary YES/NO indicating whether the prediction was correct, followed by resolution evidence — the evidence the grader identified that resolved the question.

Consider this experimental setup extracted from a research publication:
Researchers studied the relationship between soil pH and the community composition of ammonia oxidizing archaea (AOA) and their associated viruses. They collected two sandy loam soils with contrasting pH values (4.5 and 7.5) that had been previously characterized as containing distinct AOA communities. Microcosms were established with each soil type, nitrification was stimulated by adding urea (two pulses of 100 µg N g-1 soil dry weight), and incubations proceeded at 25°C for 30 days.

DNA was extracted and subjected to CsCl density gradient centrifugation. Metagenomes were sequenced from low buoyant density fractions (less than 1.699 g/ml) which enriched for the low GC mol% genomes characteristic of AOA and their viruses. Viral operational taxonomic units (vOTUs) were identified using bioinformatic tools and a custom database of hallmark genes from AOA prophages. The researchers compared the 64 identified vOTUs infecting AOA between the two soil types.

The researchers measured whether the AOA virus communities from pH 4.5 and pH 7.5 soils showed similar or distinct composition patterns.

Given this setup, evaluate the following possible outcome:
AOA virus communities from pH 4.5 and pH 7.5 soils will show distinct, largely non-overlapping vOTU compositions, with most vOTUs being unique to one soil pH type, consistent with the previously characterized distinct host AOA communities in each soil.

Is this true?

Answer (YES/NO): NO